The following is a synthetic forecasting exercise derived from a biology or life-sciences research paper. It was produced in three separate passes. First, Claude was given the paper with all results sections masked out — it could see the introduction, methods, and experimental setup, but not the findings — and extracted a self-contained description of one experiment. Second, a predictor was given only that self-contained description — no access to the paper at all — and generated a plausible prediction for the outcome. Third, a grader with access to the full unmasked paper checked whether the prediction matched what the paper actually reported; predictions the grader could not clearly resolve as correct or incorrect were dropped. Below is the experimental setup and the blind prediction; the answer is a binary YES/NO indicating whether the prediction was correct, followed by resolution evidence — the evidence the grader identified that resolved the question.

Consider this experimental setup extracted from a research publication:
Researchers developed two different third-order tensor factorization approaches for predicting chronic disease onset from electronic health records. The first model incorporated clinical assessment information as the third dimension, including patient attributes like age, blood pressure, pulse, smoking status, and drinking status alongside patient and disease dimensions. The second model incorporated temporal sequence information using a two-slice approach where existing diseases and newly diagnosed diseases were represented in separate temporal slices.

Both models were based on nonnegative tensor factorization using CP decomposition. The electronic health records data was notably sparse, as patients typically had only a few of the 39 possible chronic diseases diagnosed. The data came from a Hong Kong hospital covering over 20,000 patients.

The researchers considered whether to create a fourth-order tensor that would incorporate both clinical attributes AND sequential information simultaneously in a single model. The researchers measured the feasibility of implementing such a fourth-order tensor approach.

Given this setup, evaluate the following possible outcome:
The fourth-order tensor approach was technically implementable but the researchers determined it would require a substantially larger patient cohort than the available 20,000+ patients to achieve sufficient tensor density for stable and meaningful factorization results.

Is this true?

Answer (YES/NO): NO